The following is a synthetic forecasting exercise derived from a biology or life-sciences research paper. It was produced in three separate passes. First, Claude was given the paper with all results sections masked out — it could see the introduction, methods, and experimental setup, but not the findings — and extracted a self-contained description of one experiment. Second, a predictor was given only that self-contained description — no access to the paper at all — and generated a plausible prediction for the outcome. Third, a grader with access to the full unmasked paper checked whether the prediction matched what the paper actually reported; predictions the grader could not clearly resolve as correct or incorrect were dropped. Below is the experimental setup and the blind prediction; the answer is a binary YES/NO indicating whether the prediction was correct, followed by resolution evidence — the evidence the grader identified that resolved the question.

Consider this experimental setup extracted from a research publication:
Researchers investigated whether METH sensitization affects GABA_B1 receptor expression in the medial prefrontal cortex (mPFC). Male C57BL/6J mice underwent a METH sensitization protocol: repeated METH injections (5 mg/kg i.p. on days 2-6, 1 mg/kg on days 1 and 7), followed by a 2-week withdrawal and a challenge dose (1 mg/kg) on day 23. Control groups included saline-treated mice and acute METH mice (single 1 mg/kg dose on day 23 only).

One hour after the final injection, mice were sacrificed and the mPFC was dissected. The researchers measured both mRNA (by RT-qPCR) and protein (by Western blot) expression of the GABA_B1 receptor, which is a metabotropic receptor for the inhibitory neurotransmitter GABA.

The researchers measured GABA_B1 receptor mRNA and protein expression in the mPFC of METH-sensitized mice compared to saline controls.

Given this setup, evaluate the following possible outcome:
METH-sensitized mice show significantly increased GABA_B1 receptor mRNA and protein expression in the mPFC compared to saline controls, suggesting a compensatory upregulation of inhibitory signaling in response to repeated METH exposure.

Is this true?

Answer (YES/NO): NO